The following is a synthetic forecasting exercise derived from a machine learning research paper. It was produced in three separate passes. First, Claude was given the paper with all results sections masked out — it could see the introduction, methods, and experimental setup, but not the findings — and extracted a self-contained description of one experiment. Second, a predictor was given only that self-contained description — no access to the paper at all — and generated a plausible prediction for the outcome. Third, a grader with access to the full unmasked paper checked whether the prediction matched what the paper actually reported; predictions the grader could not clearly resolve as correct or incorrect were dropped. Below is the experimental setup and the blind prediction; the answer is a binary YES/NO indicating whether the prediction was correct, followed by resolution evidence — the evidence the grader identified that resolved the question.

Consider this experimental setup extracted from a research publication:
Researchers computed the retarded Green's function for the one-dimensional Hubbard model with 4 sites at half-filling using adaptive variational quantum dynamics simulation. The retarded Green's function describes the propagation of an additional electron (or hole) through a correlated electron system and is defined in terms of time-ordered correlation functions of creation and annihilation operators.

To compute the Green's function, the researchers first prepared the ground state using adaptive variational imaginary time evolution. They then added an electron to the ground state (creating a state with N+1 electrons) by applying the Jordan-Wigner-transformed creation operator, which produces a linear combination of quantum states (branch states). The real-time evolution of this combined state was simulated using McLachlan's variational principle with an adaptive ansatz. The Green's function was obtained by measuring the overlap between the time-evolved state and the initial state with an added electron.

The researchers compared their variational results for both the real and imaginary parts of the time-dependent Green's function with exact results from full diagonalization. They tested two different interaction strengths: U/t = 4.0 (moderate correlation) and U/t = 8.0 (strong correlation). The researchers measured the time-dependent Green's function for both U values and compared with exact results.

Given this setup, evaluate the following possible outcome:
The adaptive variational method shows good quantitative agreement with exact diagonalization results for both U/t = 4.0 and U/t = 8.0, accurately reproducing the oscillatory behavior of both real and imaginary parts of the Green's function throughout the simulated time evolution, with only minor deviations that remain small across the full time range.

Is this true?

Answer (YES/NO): YES